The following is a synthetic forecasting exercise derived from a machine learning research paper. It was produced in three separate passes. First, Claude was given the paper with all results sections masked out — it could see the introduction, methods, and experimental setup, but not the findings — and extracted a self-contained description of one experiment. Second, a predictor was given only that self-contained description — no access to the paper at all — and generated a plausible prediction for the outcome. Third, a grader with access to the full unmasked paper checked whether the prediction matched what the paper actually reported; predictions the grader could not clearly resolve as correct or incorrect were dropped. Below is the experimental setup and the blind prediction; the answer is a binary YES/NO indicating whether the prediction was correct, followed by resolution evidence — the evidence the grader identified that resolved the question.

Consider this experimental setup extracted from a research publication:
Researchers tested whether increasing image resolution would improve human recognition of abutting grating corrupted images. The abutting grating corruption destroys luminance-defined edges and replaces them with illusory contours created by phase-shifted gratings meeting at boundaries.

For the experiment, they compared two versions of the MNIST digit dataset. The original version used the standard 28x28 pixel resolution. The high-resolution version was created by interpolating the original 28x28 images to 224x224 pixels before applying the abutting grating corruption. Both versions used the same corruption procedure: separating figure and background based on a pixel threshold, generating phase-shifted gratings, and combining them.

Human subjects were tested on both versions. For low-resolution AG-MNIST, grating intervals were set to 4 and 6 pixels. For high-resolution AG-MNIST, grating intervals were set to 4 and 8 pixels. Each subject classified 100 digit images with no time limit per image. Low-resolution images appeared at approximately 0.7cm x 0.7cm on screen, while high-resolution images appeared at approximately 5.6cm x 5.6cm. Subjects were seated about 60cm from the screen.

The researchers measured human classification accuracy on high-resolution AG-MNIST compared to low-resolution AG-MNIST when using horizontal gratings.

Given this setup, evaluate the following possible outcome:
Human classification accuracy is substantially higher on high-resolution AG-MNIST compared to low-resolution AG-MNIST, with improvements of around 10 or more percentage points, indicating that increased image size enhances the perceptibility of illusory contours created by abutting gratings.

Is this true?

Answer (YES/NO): YES